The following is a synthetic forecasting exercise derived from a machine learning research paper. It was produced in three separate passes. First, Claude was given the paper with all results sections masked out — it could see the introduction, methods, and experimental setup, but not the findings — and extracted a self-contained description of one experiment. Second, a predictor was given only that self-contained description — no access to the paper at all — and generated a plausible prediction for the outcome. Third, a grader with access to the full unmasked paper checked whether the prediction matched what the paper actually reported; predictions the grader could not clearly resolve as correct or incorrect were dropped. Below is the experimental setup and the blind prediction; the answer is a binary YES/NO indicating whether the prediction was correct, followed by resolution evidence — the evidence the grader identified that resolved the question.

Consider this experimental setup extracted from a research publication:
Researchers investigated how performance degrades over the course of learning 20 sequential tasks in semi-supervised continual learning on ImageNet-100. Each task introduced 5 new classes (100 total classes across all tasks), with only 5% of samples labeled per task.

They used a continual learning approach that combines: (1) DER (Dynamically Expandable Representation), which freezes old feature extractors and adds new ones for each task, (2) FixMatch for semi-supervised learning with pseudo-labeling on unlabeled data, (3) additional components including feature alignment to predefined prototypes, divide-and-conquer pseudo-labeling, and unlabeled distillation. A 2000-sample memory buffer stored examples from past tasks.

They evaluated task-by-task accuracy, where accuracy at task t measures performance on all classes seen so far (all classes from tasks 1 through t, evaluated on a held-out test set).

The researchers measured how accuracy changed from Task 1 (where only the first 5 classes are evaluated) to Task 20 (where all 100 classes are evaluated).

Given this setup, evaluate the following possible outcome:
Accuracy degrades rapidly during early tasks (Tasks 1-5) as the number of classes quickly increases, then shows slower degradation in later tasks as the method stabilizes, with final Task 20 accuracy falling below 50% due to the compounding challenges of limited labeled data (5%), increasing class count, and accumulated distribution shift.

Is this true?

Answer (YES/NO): NO